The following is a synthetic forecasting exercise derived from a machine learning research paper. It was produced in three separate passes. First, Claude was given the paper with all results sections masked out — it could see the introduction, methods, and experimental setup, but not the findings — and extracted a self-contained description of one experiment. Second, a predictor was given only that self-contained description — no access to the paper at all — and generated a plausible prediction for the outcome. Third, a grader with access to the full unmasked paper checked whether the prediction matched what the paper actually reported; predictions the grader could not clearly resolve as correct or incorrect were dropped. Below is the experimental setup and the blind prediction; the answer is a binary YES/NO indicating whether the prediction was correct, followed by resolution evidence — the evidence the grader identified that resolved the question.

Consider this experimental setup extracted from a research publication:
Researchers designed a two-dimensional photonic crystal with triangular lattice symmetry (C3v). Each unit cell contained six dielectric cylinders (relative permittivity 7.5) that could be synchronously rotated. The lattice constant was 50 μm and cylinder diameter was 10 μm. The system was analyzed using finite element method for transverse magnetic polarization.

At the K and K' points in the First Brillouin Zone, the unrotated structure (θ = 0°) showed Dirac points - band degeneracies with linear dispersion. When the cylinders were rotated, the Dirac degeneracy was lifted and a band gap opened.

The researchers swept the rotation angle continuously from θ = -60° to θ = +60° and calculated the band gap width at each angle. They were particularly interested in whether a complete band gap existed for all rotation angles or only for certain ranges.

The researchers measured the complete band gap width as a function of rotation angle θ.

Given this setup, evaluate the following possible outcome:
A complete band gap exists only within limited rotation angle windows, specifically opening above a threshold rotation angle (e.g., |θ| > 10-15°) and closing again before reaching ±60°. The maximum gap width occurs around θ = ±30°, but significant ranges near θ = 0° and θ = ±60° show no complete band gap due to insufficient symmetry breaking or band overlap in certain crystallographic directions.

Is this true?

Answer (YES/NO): NO